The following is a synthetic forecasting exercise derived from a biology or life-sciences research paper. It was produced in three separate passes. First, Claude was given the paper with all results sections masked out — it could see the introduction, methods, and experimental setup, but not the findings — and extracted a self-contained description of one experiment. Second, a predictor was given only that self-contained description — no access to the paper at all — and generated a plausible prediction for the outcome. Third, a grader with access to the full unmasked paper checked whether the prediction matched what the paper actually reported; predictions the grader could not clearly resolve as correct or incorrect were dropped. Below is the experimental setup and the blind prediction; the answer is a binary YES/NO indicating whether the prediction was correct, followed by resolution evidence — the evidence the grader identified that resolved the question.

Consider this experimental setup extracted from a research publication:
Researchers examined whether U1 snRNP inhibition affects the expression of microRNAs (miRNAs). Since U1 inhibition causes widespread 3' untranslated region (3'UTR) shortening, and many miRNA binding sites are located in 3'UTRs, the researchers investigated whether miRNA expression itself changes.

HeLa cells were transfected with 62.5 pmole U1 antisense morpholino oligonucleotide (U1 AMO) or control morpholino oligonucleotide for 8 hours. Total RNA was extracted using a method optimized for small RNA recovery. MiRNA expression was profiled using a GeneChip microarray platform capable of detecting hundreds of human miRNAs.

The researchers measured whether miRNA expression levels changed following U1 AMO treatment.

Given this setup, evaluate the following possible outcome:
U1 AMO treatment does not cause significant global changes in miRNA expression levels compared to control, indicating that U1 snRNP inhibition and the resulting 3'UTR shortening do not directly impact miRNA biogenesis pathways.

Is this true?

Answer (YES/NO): YES